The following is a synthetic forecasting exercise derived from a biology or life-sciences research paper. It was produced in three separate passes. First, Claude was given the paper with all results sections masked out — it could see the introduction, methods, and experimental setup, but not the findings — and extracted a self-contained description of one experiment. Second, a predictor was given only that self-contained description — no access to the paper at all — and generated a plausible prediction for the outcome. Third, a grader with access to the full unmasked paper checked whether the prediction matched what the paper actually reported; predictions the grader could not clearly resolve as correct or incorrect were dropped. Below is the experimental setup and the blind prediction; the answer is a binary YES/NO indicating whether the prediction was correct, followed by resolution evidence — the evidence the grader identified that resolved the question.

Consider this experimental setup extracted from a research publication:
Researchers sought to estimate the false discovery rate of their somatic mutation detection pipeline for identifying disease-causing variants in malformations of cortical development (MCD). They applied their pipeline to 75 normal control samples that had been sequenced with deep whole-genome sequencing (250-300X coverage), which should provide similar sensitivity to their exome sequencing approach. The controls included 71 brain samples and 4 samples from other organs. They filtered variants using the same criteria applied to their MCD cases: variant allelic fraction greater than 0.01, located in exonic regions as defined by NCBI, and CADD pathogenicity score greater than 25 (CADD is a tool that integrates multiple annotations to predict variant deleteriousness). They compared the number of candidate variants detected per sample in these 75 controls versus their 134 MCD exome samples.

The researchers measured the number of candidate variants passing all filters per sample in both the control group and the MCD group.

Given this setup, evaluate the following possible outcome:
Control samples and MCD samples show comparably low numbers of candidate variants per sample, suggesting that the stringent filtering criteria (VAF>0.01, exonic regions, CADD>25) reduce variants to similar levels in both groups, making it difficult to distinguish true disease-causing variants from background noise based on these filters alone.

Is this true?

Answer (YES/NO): NO